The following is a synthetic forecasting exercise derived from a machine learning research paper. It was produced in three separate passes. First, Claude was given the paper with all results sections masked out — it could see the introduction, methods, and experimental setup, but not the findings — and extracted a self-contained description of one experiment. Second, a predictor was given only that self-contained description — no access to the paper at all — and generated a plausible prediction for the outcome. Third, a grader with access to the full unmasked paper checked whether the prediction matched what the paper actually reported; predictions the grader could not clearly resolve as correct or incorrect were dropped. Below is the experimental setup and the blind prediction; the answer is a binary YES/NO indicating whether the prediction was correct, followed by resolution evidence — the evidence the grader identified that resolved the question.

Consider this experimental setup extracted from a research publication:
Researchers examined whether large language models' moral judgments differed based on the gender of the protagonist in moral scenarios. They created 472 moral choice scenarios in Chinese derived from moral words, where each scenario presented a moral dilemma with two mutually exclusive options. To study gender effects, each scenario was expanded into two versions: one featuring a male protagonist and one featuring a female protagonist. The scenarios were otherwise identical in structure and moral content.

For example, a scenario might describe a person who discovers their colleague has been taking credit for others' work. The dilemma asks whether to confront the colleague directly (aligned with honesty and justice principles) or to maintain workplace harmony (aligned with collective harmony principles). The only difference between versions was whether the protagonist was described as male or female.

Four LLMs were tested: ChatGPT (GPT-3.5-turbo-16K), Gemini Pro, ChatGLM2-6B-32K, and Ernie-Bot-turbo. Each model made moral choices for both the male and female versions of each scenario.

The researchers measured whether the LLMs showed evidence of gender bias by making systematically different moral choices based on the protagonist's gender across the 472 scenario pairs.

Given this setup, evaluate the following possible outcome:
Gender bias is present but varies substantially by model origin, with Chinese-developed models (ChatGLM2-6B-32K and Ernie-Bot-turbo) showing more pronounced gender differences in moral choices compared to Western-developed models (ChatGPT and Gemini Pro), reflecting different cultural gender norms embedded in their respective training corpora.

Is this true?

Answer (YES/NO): NO